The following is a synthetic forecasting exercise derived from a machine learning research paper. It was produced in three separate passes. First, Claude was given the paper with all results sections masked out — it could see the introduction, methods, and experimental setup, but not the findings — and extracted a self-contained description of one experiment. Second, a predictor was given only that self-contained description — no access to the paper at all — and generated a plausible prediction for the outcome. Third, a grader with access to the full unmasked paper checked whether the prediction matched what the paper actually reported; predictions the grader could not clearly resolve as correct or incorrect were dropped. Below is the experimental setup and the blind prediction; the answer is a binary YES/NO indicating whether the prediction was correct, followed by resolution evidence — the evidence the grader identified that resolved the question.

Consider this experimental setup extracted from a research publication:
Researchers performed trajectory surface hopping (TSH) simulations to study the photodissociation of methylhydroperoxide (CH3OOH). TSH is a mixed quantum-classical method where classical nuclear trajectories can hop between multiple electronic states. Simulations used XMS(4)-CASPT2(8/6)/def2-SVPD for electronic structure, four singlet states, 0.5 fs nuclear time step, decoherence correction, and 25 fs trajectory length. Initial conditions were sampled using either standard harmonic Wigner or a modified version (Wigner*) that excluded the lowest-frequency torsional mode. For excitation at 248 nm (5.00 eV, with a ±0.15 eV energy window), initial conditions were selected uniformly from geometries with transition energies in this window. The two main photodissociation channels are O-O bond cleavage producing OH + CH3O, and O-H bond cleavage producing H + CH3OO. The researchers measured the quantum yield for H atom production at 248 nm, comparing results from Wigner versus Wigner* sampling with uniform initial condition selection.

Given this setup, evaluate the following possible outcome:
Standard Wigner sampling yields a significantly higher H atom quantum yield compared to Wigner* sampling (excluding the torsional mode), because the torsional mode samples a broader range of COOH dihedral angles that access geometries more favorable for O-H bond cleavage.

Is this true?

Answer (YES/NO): NO